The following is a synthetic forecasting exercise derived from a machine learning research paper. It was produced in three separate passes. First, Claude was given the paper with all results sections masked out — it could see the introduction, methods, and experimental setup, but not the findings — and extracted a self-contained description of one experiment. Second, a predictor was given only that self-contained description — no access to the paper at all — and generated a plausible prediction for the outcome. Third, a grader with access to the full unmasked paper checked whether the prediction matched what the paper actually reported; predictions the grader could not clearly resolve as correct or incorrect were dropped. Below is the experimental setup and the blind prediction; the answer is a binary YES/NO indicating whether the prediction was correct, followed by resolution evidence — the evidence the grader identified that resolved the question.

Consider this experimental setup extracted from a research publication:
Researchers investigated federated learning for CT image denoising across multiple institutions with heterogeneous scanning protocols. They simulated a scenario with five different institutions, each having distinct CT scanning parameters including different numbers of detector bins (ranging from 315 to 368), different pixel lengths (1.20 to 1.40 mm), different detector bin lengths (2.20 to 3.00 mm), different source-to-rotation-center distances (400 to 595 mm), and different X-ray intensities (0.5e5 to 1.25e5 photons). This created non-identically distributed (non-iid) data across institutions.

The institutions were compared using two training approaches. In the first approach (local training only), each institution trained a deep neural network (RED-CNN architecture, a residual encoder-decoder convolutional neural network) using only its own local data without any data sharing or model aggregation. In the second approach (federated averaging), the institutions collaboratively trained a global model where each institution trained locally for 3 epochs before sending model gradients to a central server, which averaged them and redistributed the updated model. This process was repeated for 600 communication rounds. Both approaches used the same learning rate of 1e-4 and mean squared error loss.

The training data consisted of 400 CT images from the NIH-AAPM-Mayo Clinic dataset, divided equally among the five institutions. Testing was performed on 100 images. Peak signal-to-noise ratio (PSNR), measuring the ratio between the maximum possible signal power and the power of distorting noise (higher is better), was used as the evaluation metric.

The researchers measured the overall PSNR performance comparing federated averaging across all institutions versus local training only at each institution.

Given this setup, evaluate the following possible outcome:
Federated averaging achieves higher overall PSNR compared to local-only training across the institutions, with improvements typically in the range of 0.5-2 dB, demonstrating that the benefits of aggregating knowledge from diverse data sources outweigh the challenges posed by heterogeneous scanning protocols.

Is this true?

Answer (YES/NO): NO